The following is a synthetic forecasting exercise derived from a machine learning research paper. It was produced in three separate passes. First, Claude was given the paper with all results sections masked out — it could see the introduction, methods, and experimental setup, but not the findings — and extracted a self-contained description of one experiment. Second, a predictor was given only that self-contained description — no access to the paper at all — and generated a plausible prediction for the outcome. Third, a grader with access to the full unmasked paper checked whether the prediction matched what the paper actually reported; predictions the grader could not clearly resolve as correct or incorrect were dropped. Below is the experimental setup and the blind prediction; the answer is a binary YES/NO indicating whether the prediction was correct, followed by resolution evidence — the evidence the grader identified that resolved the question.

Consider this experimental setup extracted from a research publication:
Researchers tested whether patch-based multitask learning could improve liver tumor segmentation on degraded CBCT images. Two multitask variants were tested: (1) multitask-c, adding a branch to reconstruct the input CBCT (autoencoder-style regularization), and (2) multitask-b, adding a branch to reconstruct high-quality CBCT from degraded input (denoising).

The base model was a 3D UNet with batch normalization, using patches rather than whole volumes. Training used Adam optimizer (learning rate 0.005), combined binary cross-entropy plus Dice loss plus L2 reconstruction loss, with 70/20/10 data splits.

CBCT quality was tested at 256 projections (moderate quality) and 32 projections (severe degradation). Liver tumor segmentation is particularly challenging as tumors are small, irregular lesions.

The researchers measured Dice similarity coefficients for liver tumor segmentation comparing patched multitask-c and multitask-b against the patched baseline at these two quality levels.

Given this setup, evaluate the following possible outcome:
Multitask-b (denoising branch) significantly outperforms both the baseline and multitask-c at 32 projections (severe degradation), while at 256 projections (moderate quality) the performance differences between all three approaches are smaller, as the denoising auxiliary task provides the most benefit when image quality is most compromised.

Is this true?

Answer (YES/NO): NO